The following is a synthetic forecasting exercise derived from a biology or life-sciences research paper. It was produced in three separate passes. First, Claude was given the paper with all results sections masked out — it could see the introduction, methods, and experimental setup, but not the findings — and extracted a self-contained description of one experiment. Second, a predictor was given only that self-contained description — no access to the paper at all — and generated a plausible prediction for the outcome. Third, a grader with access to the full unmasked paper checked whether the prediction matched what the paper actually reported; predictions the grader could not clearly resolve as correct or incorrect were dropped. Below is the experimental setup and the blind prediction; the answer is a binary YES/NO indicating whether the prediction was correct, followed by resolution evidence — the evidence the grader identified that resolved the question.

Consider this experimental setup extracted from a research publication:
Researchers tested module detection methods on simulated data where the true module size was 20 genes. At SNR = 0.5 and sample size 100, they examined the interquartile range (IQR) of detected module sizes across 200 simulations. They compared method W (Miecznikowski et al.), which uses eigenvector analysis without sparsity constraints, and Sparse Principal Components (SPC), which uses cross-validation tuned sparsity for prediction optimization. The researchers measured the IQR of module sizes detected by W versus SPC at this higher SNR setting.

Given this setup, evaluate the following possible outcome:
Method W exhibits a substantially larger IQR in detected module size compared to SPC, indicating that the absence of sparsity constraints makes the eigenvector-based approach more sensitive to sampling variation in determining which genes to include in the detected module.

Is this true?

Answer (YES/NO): NO